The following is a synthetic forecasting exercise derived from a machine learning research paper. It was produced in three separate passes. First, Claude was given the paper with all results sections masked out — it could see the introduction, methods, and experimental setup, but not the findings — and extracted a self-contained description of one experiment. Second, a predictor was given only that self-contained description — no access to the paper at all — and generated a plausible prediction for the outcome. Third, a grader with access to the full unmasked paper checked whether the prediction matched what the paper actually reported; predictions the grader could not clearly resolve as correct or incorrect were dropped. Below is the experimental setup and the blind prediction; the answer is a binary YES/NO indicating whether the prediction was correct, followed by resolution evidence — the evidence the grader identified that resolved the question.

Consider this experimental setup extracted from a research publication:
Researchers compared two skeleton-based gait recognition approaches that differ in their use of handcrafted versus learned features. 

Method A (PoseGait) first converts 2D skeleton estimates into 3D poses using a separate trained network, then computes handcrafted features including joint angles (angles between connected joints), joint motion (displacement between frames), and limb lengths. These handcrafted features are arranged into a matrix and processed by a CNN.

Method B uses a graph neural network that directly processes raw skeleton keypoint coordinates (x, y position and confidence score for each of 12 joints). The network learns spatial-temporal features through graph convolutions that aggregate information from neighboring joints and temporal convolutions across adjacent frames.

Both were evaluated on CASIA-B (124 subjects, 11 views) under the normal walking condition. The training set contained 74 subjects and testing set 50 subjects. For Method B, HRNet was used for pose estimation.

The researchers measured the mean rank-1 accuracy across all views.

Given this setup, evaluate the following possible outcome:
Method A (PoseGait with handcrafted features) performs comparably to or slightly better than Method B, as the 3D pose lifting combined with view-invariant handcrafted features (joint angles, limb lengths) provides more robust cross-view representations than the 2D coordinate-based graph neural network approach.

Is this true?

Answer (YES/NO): NO